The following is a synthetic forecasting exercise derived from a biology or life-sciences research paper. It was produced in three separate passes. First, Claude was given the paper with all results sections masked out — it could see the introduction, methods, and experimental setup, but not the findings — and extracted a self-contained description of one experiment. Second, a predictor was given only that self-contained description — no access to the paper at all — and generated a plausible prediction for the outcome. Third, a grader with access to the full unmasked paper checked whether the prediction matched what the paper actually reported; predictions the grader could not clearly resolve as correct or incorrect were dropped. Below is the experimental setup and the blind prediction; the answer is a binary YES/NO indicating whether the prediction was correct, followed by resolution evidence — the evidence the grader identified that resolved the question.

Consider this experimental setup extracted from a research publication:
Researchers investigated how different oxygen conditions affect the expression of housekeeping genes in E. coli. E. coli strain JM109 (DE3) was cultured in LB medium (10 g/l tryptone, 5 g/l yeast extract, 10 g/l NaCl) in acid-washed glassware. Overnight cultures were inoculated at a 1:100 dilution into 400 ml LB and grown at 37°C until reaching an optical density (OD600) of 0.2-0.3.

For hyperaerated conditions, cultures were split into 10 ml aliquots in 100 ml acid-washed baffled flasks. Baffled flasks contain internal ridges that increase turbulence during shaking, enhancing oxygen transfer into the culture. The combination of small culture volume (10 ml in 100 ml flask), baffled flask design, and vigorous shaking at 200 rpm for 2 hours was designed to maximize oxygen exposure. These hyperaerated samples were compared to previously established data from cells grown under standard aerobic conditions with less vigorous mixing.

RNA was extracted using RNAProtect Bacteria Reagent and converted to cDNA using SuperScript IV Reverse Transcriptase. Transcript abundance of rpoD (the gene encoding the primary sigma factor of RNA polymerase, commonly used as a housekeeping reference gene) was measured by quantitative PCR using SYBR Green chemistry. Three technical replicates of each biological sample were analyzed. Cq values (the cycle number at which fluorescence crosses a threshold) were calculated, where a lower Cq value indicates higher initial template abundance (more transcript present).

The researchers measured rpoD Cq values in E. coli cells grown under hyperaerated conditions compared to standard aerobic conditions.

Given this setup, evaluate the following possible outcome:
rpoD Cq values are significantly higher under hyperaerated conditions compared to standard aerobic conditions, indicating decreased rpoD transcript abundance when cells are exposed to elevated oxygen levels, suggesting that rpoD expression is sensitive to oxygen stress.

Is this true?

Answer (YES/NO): NO